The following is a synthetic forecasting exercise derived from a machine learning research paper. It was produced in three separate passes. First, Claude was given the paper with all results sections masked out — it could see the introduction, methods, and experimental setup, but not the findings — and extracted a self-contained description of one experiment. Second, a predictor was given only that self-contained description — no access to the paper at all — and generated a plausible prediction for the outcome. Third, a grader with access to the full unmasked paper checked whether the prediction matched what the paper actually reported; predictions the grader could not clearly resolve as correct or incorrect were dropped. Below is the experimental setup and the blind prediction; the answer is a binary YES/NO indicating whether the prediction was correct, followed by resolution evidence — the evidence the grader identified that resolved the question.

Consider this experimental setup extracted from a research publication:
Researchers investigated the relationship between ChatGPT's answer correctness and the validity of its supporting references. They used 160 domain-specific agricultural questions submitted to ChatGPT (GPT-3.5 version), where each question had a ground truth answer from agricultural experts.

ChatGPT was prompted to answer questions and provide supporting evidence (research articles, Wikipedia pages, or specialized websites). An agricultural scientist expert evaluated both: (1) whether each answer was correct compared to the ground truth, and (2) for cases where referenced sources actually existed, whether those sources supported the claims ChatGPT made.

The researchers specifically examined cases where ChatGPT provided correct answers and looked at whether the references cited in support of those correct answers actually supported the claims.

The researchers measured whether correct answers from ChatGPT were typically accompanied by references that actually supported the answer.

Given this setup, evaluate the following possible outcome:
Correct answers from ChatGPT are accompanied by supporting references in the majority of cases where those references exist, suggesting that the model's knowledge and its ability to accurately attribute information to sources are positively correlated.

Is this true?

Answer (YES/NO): NO